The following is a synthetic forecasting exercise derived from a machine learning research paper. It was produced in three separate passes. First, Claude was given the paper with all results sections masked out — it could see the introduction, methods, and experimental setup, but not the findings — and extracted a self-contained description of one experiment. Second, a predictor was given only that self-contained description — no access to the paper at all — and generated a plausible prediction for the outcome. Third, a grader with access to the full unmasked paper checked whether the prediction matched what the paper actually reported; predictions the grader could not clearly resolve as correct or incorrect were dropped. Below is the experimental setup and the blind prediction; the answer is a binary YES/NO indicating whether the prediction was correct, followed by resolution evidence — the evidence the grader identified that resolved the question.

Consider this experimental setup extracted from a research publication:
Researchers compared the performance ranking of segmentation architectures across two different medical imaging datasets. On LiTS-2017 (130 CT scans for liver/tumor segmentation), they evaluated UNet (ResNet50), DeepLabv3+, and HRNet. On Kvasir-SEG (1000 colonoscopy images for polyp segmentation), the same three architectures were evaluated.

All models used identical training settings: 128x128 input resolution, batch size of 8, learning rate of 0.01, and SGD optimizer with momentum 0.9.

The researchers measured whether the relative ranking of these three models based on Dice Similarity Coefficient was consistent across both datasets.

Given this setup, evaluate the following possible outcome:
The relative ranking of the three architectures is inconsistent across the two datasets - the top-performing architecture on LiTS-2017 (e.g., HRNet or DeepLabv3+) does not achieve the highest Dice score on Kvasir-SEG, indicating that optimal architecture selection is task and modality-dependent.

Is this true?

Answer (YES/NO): YES